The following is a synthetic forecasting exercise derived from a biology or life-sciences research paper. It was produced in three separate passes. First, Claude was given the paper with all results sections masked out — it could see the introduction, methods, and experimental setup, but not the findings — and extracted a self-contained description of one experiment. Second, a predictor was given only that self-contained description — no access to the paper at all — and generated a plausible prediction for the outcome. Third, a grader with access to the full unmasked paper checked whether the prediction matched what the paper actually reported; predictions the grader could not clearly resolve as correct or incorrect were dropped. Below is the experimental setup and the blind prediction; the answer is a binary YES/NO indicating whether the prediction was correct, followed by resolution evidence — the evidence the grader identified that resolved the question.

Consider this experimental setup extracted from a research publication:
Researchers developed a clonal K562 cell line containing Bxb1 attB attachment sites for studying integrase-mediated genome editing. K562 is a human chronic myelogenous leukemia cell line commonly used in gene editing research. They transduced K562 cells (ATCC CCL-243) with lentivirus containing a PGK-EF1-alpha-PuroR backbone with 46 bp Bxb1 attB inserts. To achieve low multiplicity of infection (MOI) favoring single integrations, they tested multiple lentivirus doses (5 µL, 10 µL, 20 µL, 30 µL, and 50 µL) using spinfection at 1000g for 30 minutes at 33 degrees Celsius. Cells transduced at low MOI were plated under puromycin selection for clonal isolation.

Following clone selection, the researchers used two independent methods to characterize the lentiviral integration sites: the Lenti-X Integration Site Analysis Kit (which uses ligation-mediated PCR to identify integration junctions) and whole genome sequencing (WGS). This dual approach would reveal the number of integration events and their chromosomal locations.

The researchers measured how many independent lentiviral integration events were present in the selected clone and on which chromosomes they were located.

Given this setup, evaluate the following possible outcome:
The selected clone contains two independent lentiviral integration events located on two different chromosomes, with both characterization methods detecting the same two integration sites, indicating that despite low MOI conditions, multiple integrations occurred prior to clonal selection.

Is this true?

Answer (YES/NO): YES